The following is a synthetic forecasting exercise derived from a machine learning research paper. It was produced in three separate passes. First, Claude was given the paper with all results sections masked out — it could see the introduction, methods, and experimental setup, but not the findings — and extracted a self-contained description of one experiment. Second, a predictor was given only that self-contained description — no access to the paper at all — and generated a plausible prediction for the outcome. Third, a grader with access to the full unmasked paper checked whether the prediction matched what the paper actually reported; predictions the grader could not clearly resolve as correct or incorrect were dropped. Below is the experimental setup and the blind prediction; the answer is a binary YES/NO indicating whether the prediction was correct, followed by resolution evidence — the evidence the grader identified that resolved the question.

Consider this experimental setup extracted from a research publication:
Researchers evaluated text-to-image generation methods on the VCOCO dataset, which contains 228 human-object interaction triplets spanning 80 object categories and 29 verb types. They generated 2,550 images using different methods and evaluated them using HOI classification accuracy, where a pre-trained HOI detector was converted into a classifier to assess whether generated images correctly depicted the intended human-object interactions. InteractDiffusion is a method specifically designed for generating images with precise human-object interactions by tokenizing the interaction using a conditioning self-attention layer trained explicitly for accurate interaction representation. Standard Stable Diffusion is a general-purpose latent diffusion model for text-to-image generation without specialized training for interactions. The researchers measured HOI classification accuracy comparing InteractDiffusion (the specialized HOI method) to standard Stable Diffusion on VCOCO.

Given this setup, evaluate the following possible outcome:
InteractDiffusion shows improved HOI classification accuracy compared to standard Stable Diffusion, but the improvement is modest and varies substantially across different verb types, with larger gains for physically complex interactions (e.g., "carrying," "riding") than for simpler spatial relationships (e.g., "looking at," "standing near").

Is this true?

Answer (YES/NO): NO